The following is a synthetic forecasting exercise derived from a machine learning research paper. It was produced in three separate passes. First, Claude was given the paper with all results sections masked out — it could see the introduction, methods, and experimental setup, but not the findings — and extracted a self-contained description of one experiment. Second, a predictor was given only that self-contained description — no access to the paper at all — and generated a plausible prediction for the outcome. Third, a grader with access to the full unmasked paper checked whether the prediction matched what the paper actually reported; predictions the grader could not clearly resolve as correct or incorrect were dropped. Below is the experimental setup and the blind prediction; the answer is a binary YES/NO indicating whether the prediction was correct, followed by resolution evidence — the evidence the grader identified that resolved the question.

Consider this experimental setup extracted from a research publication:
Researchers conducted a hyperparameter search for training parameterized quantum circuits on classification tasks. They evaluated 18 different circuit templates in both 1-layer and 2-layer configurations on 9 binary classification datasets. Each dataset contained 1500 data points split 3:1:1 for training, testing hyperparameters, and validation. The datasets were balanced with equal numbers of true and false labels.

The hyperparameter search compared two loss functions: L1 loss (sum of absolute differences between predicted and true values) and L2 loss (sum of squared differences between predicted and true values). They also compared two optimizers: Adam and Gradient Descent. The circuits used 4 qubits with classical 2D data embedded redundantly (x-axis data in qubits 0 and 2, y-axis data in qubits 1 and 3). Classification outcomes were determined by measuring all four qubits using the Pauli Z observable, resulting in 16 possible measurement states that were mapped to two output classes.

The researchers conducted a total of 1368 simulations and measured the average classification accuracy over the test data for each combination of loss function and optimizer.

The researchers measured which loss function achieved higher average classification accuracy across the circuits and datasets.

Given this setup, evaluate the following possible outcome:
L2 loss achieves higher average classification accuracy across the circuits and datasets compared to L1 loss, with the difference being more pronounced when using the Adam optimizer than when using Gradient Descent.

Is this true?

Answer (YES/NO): YES